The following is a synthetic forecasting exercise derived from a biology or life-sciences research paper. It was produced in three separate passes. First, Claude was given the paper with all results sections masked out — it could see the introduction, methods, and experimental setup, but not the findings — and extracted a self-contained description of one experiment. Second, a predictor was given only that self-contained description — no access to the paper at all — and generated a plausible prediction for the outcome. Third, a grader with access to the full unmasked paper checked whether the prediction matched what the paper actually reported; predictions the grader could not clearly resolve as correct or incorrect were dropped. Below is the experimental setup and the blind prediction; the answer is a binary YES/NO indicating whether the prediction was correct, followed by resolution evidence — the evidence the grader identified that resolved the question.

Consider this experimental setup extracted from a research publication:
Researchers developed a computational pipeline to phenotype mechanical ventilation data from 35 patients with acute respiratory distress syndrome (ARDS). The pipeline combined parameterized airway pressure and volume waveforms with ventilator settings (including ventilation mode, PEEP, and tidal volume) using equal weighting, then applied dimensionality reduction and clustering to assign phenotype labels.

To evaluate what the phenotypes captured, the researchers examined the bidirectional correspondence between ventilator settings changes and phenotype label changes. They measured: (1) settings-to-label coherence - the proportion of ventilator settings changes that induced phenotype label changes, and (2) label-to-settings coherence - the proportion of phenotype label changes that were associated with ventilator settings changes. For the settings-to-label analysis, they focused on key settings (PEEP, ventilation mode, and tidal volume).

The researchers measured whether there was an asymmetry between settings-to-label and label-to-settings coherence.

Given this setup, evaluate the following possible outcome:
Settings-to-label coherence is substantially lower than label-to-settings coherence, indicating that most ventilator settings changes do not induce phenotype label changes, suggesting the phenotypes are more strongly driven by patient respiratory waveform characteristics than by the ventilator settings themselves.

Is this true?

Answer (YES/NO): NO